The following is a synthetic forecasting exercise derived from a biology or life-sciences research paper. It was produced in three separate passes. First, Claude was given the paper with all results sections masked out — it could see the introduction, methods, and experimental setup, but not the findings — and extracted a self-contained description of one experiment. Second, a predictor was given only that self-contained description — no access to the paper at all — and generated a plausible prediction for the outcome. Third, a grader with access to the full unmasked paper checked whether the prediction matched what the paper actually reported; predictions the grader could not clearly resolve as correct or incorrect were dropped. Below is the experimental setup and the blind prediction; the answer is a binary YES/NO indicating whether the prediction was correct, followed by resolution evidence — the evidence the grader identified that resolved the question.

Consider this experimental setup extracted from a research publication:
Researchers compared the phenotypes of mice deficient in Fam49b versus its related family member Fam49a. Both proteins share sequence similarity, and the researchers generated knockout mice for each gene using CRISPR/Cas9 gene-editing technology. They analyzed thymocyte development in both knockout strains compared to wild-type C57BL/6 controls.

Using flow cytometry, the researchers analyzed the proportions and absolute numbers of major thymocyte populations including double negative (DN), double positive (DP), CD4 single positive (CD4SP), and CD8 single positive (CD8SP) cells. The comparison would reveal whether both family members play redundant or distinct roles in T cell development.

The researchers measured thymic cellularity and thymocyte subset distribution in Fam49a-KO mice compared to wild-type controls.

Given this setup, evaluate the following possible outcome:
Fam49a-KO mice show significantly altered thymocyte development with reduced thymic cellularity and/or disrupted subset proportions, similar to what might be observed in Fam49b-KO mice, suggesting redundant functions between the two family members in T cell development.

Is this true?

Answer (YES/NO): NO